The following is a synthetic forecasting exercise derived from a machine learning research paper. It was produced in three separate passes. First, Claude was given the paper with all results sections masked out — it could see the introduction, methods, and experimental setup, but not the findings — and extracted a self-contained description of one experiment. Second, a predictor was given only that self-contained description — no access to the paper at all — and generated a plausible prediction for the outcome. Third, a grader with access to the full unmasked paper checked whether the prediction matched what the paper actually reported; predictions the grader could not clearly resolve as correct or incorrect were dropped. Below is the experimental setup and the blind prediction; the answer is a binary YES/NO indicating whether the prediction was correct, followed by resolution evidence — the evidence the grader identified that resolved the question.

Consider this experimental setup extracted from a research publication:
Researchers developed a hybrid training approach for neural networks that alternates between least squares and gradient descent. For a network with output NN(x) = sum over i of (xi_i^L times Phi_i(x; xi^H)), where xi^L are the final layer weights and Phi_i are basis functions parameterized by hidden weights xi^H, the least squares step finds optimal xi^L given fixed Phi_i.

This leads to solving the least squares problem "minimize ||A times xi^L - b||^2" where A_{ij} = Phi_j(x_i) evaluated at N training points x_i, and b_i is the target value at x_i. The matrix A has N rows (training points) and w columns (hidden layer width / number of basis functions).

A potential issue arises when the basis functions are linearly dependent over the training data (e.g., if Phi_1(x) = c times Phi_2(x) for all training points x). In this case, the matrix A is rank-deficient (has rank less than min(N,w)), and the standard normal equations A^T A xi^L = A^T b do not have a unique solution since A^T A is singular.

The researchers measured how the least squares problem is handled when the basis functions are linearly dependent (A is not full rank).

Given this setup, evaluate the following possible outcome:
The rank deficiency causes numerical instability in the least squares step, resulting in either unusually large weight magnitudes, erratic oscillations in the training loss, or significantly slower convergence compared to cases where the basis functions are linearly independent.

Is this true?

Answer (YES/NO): NO